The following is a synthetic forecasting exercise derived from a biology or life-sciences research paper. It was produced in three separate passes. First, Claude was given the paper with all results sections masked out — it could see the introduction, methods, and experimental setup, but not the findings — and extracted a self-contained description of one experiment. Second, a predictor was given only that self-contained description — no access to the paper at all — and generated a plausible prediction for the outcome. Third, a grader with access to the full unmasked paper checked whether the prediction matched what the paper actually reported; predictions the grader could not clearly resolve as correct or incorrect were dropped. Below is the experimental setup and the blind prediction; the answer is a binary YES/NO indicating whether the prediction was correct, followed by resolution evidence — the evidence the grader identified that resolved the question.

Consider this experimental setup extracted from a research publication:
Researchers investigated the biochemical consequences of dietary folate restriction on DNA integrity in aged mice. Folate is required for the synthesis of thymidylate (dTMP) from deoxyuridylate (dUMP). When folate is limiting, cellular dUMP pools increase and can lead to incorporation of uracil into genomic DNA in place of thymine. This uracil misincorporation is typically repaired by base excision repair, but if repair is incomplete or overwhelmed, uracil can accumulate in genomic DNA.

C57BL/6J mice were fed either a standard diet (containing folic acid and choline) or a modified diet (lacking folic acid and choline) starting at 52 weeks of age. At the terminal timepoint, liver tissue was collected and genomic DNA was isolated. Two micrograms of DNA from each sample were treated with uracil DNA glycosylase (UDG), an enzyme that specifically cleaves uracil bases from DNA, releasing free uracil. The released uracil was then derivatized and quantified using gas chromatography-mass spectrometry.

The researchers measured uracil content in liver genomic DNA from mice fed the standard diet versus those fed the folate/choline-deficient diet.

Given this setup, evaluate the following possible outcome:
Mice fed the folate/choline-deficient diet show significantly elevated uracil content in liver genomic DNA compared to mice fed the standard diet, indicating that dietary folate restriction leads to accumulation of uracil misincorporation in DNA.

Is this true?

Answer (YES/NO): NO